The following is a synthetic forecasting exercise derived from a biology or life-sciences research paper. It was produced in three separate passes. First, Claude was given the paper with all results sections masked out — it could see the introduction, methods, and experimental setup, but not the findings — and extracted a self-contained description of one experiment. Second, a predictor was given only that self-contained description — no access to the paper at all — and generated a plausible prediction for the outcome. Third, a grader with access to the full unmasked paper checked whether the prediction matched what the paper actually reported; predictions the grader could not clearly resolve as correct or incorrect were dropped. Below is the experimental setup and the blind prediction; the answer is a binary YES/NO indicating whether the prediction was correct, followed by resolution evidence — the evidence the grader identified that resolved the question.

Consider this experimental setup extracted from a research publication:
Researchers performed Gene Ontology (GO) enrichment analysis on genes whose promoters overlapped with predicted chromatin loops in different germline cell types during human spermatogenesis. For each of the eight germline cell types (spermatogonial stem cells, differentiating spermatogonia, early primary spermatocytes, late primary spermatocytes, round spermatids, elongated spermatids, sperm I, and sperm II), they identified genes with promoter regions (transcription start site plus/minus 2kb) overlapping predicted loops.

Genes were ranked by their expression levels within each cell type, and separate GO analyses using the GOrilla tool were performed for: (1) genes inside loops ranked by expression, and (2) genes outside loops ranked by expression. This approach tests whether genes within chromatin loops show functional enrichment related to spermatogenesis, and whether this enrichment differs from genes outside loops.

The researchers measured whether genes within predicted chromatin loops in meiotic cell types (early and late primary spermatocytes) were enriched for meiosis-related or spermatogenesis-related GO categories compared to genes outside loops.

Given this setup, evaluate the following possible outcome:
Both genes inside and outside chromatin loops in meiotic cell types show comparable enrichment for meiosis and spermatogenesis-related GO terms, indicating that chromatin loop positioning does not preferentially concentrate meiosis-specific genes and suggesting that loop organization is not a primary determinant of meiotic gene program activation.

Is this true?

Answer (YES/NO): YES